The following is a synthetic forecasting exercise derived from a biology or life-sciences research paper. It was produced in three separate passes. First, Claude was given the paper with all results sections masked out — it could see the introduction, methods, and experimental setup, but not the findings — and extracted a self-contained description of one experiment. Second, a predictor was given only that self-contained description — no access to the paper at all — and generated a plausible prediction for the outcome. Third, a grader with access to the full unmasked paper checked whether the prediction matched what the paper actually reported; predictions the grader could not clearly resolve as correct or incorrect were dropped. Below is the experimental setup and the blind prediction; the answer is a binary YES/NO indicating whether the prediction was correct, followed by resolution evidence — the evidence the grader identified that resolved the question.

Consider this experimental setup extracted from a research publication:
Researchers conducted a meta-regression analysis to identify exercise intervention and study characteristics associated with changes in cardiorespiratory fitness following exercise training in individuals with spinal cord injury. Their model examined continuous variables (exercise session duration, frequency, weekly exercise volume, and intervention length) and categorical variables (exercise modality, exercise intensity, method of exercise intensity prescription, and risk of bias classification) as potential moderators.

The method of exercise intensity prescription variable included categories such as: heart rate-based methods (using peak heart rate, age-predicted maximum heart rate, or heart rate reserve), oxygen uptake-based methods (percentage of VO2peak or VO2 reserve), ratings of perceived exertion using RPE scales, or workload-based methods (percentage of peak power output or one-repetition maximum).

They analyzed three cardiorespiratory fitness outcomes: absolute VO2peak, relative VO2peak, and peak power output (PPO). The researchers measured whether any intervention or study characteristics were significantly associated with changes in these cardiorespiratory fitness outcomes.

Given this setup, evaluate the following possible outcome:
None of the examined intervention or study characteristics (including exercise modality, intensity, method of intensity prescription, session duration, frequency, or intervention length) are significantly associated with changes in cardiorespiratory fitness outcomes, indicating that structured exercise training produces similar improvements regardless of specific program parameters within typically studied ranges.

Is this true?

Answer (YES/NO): NO